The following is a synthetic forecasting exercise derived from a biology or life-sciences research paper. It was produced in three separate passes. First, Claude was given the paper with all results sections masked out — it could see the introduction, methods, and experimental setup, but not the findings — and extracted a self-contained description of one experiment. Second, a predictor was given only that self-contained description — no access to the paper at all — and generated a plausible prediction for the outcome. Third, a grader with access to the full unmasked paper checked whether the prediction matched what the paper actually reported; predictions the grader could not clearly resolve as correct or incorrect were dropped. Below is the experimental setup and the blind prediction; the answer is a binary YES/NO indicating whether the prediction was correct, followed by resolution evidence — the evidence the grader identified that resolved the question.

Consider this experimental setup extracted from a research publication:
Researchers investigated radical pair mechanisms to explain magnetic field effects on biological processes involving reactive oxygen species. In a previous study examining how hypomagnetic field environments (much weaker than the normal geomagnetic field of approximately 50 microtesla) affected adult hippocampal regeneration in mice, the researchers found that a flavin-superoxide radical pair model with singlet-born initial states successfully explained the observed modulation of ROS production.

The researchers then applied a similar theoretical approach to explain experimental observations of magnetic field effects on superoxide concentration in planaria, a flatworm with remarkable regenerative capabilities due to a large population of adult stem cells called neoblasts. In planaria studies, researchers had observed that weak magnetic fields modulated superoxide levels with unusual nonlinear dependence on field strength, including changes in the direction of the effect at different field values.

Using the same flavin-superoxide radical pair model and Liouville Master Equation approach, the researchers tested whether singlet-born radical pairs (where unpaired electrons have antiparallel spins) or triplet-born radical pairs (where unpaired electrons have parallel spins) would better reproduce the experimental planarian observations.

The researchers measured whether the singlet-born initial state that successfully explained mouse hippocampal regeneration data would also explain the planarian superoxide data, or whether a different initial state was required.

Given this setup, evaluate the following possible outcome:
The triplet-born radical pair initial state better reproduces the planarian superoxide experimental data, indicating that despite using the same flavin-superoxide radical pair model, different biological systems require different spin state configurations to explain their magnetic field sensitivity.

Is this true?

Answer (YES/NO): YES